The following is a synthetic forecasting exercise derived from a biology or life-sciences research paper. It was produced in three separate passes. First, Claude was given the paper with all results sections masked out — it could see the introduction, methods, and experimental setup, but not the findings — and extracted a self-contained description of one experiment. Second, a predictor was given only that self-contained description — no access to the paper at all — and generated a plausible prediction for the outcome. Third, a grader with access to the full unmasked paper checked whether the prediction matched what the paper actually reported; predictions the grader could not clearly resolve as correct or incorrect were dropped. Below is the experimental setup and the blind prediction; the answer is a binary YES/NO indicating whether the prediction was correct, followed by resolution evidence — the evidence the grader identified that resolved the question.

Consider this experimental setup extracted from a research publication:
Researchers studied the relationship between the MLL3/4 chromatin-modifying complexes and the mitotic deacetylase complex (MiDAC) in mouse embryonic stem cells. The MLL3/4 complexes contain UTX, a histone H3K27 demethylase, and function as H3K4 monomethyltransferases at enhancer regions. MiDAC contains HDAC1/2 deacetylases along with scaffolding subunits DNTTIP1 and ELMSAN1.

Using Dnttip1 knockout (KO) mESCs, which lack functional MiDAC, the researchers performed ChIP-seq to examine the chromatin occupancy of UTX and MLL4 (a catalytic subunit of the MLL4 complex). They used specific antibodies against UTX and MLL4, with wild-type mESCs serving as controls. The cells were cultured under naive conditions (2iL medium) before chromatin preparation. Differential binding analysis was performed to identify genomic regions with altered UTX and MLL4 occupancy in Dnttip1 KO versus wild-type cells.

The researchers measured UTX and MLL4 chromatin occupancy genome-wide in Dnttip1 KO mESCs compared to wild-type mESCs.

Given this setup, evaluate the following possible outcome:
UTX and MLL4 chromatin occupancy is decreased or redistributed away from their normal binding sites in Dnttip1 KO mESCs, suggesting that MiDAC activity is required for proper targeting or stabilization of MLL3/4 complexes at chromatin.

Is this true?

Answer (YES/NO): NO